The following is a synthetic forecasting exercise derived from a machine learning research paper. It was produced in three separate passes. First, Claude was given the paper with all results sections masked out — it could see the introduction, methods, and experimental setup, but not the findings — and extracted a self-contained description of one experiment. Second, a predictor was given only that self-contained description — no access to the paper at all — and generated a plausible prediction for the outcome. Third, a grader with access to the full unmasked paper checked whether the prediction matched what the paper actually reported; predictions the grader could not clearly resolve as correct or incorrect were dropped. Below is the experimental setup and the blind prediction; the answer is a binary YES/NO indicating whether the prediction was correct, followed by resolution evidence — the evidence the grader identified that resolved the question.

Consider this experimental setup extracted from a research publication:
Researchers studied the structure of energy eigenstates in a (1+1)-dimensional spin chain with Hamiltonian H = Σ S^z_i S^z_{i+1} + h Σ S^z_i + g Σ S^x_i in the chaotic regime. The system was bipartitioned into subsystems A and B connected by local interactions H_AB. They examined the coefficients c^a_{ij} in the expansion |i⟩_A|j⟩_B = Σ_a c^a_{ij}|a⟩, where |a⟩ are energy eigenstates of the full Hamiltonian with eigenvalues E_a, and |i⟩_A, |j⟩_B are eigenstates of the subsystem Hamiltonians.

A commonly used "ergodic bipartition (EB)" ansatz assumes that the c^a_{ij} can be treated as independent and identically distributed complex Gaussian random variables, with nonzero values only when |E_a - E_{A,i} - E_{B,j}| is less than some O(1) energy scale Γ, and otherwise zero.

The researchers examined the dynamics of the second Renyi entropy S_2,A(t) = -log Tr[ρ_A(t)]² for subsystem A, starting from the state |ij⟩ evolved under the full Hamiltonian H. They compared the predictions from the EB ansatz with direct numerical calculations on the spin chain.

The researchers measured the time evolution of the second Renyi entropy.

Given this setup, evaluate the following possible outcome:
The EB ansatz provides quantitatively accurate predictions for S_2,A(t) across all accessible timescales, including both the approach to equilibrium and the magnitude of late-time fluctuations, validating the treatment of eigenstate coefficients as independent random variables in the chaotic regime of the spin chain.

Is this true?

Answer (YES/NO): NO